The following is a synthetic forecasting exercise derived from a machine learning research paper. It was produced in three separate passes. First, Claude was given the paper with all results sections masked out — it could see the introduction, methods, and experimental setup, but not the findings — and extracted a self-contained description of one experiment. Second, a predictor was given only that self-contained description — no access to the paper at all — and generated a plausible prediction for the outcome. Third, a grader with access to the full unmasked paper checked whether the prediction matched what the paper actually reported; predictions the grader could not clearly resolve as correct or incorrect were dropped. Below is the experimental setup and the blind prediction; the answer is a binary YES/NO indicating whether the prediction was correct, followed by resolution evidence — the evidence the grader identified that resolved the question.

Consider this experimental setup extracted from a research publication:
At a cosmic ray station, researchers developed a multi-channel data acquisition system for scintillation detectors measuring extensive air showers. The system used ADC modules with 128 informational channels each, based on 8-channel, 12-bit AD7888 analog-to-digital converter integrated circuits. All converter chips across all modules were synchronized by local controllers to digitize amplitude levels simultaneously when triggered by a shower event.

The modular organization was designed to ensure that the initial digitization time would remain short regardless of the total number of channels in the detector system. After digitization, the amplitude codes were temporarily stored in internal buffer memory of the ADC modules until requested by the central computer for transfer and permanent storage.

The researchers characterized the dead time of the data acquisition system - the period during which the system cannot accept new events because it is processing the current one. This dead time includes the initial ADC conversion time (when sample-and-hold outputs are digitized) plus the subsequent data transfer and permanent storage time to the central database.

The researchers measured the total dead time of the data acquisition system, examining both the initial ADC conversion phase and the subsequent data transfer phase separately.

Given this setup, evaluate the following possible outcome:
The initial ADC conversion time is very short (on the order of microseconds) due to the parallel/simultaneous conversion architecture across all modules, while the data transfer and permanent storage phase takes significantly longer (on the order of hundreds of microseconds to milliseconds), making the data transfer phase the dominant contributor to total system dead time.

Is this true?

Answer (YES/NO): NO